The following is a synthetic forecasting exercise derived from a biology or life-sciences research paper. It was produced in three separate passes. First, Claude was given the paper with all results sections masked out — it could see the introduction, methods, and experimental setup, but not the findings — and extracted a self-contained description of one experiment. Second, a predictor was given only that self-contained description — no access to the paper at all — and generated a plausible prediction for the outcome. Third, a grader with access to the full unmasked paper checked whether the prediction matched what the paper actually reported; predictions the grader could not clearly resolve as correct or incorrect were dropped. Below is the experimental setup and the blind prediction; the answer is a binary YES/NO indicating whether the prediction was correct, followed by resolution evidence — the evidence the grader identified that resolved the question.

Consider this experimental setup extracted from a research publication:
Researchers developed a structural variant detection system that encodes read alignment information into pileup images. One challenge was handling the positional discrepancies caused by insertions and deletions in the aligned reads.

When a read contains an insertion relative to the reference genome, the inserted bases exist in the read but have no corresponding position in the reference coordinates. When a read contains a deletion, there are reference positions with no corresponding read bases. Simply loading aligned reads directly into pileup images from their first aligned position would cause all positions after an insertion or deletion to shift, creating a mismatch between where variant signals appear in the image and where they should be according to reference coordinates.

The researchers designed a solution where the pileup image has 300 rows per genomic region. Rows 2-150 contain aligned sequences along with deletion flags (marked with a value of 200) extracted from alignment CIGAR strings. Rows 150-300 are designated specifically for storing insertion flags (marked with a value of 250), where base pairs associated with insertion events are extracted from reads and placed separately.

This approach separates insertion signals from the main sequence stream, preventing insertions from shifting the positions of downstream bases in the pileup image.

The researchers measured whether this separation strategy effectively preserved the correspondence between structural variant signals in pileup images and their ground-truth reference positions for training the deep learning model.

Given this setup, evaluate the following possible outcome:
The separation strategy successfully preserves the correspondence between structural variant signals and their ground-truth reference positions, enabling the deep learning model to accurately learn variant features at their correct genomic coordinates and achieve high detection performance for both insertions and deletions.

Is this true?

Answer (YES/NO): YES